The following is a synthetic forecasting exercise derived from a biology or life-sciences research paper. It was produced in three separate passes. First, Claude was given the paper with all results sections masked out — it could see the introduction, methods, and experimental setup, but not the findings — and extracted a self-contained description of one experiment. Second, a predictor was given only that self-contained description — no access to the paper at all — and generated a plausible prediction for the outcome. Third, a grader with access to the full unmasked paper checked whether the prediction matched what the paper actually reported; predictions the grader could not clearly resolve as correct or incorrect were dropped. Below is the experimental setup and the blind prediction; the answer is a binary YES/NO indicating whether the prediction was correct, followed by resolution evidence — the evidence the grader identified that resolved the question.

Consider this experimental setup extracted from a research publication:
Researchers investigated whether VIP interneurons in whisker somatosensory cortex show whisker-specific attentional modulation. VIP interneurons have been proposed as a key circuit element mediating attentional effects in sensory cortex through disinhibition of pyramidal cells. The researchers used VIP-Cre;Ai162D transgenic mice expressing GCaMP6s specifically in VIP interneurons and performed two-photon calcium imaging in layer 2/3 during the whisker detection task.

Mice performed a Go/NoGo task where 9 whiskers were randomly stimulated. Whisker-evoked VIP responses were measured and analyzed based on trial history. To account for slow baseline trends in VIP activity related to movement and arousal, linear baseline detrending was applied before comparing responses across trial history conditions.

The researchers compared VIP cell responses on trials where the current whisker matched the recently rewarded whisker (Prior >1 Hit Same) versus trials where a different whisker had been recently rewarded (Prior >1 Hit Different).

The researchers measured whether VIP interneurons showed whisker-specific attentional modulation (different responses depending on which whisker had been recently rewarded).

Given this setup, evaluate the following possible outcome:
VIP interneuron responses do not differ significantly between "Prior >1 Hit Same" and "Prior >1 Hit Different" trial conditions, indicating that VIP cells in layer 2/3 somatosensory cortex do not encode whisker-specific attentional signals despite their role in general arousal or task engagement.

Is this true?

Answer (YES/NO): YES